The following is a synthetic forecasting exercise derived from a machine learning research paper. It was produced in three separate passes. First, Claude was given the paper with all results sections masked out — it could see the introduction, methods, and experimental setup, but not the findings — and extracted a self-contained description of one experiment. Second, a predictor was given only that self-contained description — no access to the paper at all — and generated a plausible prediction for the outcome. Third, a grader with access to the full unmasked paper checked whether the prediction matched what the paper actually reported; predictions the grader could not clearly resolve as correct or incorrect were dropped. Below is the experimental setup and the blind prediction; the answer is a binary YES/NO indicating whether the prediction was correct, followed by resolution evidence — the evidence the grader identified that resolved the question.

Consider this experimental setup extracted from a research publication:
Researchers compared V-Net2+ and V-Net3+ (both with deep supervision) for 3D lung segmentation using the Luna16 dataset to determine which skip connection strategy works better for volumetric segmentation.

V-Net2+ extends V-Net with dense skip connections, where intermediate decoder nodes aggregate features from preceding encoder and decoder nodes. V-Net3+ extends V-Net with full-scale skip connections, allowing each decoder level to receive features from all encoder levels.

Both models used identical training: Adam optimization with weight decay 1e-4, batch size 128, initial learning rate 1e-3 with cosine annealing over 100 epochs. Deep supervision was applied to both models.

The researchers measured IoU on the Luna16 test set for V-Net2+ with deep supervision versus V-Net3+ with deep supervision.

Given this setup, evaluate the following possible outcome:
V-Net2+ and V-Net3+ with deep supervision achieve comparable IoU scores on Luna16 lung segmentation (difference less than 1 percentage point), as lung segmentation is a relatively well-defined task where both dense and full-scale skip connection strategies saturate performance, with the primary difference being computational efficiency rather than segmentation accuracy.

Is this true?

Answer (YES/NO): YES